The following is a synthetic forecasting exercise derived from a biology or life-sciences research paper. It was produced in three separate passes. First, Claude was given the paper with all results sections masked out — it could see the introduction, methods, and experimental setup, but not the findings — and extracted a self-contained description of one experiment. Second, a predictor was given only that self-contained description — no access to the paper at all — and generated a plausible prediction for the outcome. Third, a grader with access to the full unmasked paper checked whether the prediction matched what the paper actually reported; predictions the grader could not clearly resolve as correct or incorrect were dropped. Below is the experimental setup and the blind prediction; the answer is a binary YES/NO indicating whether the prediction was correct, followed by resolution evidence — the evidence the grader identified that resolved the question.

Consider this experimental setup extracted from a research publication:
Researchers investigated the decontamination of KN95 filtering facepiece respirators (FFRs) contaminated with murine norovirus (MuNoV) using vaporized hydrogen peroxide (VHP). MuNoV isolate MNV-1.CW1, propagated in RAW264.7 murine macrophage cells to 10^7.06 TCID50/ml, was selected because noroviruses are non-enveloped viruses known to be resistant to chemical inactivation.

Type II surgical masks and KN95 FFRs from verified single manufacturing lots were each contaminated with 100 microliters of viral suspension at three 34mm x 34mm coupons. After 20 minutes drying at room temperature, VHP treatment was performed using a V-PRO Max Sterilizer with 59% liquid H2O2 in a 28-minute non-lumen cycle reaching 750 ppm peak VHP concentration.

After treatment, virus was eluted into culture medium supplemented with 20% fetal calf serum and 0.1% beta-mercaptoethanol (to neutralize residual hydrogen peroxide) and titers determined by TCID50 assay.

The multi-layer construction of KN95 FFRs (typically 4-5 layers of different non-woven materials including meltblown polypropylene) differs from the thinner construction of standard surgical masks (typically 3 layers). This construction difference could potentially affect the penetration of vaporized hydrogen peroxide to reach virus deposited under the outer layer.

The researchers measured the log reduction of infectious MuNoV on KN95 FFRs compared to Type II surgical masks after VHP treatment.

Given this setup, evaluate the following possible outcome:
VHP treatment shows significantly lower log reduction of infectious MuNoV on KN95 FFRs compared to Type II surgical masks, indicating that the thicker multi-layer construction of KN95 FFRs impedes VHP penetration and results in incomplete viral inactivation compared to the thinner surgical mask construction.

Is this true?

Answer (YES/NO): NO